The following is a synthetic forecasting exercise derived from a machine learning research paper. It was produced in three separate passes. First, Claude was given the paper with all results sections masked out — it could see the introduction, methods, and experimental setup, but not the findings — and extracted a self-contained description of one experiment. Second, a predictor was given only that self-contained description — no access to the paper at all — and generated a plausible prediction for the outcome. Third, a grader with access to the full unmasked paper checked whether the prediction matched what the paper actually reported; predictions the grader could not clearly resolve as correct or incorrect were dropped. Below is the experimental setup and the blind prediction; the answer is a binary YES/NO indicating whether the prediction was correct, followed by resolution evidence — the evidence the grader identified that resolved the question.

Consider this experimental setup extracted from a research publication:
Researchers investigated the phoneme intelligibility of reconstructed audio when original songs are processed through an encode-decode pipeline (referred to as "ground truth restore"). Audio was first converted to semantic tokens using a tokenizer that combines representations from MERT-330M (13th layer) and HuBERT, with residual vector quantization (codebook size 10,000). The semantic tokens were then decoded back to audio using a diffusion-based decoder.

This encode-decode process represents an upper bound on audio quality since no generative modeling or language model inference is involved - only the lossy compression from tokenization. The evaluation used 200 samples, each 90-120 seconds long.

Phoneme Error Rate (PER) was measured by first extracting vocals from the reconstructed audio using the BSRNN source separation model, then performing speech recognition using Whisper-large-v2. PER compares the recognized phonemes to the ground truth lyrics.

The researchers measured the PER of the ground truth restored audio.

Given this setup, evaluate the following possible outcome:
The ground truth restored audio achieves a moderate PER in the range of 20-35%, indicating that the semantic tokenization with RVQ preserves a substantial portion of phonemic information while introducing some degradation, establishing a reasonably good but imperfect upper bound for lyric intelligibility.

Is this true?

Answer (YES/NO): NO